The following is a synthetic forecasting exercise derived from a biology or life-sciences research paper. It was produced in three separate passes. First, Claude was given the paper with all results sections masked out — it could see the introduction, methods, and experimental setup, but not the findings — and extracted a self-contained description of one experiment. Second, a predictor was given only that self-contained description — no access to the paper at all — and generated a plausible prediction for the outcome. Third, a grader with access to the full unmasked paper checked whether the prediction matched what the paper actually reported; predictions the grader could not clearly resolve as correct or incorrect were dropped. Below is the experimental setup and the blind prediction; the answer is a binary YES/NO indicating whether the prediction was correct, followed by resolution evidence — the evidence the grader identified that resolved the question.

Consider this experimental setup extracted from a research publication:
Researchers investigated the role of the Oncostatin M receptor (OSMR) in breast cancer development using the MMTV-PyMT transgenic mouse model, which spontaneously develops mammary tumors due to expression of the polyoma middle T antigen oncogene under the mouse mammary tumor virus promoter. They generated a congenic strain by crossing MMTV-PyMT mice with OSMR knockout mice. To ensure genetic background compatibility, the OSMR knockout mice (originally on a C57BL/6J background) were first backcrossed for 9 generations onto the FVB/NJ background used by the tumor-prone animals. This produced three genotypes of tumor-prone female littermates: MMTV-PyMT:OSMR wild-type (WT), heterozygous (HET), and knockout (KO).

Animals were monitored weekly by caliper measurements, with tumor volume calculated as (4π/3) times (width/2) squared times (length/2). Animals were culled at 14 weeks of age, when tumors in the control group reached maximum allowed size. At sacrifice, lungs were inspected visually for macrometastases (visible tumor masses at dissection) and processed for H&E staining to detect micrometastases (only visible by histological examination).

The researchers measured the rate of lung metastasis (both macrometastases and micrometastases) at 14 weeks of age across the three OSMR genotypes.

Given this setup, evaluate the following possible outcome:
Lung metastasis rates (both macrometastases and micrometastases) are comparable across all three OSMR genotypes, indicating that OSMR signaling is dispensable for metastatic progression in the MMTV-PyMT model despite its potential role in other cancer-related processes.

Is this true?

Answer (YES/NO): NO